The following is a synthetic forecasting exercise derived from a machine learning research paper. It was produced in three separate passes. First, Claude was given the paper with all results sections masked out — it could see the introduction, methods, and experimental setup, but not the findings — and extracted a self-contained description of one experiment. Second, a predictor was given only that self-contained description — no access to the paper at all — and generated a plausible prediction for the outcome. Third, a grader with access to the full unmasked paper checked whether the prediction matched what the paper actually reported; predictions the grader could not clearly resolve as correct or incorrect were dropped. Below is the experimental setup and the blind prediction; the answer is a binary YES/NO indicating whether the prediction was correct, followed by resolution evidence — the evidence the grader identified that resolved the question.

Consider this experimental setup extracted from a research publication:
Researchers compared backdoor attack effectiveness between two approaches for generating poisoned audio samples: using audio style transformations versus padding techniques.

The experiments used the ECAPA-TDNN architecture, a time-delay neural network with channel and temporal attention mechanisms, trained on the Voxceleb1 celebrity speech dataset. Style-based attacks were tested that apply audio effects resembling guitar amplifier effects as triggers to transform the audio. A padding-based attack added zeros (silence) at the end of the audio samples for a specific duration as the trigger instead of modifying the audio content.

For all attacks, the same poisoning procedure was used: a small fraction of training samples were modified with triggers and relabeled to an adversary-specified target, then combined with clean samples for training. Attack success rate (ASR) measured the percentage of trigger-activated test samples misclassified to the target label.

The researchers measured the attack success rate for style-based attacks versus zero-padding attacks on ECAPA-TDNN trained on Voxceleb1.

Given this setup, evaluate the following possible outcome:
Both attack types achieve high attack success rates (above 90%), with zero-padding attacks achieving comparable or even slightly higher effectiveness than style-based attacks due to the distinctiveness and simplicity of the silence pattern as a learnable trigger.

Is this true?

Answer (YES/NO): NO